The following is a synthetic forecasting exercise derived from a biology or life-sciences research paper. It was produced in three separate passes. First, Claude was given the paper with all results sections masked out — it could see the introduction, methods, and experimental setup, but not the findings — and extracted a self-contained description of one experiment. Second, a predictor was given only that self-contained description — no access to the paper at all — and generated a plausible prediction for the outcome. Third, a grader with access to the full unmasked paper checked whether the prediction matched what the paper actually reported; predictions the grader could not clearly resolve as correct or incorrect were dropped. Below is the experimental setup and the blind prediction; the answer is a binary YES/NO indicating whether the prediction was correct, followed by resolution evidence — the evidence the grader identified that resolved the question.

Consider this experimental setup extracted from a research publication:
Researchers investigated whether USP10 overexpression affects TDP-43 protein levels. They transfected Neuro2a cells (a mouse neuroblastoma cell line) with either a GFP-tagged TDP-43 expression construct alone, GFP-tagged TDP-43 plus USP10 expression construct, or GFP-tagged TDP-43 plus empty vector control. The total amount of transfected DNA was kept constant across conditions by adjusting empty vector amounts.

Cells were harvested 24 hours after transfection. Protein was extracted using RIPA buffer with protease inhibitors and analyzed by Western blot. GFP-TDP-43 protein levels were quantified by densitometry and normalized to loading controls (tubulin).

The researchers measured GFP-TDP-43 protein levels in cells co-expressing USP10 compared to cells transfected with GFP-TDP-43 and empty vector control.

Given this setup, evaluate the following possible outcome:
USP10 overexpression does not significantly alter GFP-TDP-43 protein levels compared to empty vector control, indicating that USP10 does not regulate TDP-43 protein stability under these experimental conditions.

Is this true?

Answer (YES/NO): YES